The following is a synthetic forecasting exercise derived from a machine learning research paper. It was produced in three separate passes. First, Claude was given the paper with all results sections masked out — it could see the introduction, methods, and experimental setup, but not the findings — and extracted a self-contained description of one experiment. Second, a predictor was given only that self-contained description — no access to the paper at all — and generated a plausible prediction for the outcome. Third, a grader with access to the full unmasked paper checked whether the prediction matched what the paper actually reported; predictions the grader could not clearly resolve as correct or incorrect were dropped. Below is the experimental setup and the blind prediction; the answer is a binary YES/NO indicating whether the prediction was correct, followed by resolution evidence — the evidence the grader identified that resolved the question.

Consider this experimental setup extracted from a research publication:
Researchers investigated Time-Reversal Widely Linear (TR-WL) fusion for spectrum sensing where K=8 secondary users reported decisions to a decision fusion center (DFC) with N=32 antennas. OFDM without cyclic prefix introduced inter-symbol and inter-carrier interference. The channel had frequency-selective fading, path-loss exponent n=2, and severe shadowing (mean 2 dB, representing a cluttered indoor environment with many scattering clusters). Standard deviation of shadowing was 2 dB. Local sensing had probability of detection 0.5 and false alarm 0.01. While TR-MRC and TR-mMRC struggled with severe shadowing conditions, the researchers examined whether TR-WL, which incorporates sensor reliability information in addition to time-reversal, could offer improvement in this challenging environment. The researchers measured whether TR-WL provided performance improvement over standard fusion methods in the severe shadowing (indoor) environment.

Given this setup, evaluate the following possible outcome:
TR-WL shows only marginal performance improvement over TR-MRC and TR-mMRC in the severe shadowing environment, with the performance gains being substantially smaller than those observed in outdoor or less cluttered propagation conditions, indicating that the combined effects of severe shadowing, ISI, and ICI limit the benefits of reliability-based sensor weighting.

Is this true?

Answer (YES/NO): YES